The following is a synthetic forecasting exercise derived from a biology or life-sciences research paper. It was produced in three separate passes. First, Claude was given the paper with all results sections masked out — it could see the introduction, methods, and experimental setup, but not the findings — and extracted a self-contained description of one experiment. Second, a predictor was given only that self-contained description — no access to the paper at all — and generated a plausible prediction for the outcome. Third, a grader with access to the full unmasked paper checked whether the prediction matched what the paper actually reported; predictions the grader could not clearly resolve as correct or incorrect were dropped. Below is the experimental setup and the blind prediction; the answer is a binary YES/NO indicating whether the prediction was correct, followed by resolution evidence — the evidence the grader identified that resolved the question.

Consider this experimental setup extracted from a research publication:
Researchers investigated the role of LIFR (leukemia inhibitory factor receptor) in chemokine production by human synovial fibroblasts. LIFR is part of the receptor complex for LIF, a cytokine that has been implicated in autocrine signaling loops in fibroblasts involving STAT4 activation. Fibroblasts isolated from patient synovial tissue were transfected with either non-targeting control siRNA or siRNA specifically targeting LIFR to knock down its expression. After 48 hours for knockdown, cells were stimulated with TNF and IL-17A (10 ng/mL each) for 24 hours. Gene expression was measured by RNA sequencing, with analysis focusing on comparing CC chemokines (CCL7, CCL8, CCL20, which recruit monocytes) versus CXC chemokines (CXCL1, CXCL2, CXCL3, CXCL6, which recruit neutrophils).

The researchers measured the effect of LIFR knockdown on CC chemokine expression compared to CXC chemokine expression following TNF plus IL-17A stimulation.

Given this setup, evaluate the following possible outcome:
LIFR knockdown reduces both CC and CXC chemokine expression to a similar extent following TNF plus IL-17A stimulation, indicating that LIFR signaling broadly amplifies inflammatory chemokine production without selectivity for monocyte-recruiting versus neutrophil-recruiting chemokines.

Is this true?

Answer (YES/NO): NO